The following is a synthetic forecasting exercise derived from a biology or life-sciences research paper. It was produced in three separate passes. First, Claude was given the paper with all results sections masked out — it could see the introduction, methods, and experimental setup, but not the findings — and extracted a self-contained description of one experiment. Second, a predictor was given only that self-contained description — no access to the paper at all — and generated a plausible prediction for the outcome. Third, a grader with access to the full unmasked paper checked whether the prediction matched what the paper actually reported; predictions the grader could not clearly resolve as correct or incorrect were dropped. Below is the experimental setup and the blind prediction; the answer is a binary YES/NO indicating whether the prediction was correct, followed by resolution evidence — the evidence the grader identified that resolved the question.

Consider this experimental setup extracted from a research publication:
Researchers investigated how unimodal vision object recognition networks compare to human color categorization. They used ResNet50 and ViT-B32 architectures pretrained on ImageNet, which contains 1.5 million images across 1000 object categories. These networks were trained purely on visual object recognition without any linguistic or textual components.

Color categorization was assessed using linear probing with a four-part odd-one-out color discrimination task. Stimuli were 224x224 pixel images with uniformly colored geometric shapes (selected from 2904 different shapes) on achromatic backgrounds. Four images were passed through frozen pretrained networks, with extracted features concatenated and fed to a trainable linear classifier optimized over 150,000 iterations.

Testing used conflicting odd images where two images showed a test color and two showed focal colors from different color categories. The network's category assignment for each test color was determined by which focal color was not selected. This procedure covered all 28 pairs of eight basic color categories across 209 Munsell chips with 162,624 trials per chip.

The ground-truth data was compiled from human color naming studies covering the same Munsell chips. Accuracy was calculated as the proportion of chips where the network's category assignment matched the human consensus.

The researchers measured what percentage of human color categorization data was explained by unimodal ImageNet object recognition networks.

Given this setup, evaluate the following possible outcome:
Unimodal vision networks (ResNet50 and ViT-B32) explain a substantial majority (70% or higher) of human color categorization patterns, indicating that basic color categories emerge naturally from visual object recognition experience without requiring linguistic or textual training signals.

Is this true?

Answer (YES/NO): YES